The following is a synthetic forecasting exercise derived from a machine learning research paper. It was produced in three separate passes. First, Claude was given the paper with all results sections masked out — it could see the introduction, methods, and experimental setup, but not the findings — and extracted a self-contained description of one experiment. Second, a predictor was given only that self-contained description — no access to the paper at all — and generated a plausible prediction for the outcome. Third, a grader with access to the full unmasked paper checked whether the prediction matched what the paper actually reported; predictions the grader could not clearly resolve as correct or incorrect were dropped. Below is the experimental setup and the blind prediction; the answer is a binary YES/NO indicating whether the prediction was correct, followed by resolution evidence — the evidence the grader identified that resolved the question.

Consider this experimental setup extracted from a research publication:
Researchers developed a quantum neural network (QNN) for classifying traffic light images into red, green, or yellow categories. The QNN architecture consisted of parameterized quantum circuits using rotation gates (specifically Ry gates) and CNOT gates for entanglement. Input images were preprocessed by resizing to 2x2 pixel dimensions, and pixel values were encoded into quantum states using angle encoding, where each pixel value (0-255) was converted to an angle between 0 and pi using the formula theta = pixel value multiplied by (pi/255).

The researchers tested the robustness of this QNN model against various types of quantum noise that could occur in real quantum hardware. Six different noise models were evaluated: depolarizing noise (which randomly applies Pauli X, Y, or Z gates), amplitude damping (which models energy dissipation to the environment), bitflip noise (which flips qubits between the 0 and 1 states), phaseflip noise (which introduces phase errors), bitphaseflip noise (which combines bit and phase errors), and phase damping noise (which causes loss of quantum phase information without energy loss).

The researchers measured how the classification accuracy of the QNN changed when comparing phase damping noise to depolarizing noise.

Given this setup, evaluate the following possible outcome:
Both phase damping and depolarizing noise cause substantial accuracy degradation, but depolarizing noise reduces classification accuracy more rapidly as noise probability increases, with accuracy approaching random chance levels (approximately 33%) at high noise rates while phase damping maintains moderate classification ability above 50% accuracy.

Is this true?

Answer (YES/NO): NO